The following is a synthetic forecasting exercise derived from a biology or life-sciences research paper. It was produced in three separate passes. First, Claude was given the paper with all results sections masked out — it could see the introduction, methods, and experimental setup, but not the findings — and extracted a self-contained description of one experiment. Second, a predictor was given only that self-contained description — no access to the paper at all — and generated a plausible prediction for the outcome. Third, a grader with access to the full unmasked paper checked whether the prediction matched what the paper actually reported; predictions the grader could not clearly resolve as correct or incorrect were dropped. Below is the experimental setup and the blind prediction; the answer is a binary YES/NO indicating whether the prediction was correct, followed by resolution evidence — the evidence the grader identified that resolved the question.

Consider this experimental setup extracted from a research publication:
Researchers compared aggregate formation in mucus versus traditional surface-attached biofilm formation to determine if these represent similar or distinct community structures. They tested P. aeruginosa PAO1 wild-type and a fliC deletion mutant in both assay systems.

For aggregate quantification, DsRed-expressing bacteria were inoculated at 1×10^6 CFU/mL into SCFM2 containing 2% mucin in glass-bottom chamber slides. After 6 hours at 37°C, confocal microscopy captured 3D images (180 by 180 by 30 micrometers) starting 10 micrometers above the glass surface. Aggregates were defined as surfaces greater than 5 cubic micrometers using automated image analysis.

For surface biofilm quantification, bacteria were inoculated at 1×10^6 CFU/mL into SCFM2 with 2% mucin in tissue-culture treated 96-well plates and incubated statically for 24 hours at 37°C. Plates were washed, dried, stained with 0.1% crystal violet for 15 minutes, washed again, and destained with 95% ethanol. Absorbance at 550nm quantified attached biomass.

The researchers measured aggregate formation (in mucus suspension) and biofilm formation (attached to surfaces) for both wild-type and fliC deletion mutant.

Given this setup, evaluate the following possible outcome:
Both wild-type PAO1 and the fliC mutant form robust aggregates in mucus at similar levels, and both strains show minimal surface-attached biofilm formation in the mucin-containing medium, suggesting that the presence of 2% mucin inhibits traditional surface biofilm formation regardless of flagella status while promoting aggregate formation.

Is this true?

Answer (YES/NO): NO